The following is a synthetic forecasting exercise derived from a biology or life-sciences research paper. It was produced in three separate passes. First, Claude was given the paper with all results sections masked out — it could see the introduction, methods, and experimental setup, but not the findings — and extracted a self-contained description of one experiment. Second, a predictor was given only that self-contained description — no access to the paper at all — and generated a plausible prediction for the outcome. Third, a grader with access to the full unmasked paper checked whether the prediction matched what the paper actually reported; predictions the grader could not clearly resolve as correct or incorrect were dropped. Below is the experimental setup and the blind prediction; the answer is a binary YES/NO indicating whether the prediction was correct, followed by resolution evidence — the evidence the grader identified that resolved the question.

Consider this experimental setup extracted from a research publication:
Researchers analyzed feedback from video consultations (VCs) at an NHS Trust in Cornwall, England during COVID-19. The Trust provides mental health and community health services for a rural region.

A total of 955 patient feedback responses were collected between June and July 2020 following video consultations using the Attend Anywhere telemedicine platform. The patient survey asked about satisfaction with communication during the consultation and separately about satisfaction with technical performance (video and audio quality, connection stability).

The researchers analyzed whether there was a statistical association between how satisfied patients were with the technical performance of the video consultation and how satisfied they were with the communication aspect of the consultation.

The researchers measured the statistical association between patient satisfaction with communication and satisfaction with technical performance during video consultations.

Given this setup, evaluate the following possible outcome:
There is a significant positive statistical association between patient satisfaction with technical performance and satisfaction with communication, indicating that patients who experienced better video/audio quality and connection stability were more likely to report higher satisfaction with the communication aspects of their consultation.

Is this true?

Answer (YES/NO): YES